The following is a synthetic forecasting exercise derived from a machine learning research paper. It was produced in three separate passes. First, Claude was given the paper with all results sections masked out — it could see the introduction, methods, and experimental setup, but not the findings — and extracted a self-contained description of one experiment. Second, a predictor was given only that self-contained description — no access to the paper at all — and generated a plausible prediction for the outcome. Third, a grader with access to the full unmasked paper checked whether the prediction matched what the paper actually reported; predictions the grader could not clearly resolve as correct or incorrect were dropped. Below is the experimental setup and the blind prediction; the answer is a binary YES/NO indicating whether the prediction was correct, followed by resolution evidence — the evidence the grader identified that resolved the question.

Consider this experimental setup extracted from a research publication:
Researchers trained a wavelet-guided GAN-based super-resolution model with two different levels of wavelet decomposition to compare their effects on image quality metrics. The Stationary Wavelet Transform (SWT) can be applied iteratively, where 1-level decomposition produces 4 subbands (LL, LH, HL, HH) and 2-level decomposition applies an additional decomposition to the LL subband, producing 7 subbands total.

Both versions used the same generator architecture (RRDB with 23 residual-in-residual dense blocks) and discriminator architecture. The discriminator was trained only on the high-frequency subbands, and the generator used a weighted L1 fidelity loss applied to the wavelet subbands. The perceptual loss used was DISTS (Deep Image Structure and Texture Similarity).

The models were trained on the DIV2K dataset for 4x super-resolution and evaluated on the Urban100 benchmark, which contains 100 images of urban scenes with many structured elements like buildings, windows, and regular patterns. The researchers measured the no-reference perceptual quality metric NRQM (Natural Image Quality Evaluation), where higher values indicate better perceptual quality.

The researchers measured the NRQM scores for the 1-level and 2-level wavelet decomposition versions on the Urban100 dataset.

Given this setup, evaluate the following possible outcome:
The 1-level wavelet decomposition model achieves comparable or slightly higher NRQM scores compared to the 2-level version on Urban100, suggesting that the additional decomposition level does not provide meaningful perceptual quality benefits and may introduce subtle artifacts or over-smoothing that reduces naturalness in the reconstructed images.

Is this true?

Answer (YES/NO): NO